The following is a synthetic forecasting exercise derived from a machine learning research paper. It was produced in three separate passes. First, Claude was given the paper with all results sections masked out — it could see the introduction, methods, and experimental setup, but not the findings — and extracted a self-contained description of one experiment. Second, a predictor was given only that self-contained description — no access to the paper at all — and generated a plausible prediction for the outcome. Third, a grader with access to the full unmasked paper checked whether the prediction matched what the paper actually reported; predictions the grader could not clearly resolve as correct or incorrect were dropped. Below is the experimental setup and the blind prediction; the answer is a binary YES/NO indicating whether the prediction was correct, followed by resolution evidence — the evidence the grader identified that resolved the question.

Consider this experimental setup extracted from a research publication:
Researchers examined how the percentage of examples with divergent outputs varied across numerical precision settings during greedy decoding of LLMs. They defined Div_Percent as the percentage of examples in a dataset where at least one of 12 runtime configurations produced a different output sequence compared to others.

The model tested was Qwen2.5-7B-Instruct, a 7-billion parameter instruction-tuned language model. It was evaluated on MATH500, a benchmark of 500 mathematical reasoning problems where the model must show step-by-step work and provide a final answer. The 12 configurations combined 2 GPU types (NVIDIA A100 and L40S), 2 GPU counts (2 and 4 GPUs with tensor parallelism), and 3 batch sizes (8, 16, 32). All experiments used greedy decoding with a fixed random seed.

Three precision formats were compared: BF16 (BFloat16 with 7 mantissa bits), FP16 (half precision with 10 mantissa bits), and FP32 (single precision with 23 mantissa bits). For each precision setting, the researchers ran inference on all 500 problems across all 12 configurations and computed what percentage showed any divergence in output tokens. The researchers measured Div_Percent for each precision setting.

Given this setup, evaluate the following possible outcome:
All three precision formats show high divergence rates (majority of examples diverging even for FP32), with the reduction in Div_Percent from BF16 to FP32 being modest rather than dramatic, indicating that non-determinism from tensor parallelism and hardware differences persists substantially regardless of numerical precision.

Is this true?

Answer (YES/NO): NO